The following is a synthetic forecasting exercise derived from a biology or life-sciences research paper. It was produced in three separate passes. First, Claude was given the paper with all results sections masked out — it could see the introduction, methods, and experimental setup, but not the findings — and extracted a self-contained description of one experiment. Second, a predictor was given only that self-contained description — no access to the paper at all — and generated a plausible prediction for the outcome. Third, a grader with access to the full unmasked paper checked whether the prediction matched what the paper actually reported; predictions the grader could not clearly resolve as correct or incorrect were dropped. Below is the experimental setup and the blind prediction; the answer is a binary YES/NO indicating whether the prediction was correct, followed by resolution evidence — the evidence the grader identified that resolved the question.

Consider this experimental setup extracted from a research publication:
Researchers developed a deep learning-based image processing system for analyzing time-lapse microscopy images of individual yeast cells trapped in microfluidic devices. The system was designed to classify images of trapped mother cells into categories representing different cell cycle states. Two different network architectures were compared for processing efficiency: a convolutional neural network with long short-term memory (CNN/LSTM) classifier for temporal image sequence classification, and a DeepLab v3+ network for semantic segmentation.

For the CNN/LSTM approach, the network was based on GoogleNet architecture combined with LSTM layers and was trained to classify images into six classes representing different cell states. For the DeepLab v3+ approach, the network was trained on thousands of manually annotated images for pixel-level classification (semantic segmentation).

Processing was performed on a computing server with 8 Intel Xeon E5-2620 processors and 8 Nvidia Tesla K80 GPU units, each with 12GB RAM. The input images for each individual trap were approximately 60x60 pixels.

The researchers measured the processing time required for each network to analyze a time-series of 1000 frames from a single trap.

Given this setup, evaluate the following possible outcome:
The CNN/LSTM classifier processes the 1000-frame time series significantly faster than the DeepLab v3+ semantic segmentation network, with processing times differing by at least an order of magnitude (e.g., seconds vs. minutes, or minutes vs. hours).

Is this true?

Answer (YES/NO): NO